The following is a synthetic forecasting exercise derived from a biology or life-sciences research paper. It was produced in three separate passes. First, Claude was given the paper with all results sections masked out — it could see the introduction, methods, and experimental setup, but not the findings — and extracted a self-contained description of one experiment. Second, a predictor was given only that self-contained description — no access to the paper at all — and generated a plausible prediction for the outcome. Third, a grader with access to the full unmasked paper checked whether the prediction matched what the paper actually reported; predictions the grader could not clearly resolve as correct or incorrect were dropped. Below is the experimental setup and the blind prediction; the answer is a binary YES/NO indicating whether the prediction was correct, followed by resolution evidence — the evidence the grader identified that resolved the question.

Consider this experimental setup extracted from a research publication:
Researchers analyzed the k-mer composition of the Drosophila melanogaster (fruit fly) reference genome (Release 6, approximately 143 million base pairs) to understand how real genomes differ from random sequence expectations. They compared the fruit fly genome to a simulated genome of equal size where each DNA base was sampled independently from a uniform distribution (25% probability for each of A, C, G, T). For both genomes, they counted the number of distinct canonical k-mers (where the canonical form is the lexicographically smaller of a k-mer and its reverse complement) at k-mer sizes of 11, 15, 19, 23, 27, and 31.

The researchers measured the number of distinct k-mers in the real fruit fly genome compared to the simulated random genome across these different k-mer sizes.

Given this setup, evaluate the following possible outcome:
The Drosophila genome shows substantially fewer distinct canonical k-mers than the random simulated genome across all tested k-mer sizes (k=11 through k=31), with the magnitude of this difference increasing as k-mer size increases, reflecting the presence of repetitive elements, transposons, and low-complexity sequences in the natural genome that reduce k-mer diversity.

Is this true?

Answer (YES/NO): NO